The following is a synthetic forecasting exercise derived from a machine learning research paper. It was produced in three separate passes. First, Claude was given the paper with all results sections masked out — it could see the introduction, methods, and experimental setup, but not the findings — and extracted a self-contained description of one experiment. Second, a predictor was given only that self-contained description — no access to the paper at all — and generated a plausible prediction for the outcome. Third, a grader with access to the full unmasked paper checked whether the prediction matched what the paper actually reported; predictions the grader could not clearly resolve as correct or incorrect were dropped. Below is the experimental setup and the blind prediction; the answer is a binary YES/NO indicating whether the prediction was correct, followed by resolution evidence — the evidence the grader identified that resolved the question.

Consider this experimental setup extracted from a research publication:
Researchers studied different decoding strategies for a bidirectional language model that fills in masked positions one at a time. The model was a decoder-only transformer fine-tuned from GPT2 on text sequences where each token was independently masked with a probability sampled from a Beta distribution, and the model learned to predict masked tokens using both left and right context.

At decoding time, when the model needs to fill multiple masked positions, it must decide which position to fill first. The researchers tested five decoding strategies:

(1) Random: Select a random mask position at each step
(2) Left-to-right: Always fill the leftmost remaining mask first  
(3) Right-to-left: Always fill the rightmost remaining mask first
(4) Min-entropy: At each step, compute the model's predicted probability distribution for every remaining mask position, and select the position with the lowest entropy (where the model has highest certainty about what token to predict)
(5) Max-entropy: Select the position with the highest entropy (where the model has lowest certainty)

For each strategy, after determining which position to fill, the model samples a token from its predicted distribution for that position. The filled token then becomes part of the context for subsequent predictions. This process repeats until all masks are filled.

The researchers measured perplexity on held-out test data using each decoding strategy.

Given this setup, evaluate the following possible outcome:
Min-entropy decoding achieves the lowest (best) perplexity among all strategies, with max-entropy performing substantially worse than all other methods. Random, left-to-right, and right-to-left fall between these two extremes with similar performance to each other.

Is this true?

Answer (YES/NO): NO